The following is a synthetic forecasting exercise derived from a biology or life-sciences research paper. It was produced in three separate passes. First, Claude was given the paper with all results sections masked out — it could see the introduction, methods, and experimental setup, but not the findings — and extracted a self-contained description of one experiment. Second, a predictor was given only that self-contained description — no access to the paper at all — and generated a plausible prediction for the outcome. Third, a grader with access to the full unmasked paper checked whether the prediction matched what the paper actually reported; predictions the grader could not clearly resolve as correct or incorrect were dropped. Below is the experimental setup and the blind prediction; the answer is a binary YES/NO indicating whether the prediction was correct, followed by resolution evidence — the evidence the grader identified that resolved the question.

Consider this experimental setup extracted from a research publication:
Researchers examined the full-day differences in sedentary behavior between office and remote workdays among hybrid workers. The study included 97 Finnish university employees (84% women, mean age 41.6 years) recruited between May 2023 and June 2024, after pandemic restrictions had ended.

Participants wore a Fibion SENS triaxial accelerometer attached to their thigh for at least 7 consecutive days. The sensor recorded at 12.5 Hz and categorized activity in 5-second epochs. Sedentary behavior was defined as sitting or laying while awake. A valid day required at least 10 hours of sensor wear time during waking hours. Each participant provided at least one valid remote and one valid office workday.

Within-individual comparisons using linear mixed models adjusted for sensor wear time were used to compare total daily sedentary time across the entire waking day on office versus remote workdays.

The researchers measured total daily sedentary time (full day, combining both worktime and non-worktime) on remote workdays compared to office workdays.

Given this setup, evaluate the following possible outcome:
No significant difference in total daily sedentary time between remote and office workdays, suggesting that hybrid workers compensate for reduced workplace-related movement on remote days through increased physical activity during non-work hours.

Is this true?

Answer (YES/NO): NO